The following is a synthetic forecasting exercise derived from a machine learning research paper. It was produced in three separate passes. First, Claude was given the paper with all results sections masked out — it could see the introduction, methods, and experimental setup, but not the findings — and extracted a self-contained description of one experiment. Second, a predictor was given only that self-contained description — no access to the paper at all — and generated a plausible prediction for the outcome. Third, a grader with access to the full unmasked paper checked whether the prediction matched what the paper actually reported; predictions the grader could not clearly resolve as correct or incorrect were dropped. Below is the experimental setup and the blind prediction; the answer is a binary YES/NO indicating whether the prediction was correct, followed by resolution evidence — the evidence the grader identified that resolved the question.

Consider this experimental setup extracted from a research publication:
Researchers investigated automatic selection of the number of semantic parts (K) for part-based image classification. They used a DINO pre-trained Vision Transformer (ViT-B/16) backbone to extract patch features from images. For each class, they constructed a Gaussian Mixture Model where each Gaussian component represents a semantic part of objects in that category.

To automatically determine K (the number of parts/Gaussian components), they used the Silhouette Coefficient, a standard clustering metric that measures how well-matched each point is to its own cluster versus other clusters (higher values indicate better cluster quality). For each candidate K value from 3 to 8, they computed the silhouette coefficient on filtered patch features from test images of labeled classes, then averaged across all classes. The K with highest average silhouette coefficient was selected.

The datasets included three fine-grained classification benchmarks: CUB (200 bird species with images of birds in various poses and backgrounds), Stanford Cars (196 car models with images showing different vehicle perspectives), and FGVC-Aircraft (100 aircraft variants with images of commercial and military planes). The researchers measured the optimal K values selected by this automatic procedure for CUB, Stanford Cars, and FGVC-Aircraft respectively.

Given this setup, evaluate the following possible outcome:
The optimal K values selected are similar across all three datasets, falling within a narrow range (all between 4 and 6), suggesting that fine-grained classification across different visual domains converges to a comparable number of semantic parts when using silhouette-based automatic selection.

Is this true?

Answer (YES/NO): YES